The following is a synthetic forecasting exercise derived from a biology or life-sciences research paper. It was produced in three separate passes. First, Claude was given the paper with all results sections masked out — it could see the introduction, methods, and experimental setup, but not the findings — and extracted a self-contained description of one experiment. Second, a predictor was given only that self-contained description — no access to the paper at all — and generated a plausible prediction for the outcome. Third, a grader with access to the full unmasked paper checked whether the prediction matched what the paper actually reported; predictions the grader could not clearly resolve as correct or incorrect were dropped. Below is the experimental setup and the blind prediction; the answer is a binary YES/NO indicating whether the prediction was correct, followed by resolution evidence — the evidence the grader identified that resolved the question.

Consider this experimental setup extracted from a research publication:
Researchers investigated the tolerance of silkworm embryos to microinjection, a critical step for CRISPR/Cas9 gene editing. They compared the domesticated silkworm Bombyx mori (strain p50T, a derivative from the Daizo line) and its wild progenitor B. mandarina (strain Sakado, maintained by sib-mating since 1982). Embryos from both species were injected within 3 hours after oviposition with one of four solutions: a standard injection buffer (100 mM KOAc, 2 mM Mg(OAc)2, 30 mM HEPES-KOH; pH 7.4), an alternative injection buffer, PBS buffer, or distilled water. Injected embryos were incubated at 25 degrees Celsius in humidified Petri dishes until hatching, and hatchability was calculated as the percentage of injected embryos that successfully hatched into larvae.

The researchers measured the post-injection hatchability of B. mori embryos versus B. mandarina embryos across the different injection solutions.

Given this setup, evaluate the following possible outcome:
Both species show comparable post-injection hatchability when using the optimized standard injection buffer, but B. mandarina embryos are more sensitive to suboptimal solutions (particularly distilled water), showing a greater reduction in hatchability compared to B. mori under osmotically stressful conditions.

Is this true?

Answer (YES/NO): NO